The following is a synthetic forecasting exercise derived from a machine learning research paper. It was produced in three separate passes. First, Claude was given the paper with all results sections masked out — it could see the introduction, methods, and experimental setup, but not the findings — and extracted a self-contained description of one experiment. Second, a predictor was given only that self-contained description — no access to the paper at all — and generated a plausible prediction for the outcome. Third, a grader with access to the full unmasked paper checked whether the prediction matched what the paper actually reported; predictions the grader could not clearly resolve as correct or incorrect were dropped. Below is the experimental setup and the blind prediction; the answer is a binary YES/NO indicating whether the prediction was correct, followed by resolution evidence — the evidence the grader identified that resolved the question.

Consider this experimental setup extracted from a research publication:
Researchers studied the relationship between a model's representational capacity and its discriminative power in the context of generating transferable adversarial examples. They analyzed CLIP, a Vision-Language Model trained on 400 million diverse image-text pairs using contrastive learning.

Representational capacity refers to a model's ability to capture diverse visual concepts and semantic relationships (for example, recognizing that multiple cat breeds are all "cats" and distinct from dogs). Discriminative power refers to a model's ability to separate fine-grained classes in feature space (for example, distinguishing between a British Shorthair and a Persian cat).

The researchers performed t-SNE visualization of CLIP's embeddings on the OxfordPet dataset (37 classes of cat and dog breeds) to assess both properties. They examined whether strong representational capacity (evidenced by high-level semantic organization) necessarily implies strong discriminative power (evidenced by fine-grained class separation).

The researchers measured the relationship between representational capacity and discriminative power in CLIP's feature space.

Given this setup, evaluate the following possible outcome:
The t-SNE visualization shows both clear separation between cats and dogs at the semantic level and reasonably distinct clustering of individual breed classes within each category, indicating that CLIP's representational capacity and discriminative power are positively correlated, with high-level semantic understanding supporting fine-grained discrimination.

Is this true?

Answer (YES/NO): NO